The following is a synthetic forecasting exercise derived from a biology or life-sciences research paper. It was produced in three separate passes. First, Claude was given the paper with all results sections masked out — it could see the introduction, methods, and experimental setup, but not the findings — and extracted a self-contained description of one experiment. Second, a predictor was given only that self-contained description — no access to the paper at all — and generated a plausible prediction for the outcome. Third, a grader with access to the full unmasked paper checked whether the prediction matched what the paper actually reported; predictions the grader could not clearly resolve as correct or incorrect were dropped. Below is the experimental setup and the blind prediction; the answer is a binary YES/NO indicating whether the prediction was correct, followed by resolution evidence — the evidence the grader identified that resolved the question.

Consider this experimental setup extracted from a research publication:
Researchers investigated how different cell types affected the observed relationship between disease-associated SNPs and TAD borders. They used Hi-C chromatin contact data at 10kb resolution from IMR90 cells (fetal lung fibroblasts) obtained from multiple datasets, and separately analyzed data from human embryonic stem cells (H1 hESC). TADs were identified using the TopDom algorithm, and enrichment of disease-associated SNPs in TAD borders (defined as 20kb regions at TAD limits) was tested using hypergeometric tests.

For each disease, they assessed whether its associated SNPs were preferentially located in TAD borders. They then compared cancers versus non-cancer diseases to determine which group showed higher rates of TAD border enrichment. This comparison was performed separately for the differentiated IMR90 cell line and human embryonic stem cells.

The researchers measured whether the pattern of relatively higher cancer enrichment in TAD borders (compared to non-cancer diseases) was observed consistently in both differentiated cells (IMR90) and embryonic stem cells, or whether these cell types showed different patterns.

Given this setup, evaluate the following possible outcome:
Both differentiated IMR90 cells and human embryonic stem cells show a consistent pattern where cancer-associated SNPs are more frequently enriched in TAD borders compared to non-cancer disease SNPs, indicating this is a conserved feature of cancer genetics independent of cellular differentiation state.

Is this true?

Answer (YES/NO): NO